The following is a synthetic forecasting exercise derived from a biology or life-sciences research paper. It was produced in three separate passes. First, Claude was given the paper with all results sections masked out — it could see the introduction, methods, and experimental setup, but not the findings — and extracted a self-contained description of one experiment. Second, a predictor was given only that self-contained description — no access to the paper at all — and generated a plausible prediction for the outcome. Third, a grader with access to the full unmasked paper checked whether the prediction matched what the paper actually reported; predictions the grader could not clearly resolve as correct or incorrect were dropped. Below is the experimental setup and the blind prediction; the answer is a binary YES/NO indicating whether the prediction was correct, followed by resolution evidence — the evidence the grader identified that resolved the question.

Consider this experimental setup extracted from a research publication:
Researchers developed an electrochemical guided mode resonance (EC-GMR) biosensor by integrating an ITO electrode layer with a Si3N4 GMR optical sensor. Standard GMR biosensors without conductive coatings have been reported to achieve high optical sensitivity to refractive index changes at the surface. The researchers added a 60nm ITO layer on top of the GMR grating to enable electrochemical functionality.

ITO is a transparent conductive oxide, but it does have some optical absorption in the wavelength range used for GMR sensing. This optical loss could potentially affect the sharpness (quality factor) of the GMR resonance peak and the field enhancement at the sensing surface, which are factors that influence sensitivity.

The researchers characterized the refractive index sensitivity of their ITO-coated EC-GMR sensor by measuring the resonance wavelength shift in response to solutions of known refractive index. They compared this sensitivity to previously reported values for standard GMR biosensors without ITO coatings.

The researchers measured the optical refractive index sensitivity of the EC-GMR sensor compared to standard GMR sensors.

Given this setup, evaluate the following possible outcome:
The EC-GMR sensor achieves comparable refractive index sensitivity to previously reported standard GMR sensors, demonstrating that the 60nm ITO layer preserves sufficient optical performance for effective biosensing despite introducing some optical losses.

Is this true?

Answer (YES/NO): NO